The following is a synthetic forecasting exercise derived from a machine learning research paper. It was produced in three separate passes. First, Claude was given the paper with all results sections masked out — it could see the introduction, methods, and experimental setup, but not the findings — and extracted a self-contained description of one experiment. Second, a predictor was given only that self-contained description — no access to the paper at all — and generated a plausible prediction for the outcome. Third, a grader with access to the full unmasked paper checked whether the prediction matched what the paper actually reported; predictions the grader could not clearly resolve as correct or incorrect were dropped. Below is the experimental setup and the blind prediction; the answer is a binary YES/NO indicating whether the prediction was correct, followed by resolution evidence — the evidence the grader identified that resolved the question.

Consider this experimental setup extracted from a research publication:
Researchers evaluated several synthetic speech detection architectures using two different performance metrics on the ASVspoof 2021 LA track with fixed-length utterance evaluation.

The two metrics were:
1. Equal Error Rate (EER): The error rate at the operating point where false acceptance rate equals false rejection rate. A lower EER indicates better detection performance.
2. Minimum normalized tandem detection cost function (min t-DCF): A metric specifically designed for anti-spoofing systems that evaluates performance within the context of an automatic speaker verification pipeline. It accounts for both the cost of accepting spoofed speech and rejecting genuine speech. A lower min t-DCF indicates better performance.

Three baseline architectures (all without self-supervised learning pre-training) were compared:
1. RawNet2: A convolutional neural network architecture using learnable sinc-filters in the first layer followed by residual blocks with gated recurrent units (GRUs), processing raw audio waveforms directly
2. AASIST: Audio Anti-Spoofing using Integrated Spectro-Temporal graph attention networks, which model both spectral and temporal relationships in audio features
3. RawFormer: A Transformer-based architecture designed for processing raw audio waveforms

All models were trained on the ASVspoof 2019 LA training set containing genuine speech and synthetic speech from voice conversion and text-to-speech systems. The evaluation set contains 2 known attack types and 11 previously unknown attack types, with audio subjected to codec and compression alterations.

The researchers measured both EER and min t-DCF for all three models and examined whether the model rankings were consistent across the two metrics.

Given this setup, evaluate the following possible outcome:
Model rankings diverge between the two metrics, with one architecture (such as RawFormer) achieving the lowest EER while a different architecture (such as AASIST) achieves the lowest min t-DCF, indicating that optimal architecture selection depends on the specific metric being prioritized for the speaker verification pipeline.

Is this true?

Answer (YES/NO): NO